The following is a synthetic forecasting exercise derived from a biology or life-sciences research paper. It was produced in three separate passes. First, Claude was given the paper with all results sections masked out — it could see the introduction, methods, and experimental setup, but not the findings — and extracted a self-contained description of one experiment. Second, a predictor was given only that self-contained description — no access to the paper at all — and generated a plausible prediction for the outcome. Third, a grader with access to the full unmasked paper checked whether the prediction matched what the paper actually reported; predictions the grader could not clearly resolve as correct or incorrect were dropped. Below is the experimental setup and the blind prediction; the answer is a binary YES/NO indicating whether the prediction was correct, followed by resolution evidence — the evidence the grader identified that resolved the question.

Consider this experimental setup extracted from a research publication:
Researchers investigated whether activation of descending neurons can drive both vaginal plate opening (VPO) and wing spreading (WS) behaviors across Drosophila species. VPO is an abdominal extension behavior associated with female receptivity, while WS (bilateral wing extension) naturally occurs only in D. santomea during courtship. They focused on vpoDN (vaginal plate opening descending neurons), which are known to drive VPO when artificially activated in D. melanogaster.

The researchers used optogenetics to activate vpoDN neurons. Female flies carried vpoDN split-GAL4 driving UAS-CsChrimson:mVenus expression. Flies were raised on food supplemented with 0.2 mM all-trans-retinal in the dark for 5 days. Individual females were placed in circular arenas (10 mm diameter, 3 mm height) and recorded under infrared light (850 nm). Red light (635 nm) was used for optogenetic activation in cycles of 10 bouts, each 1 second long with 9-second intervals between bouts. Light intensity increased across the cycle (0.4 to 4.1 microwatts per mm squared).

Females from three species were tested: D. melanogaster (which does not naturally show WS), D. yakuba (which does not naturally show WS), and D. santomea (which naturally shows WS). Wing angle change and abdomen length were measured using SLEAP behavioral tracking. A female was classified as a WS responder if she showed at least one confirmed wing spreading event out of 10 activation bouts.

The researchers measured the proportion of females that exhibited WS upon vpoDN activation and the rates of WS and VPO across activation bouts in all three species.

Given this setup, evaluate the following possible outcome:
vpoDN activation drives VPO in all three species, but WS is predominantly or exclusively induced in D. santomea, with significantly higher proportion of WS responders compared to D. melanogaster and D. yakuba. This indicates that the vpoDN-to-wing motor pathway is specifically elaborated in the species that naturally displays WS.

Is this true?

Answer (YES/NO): YES